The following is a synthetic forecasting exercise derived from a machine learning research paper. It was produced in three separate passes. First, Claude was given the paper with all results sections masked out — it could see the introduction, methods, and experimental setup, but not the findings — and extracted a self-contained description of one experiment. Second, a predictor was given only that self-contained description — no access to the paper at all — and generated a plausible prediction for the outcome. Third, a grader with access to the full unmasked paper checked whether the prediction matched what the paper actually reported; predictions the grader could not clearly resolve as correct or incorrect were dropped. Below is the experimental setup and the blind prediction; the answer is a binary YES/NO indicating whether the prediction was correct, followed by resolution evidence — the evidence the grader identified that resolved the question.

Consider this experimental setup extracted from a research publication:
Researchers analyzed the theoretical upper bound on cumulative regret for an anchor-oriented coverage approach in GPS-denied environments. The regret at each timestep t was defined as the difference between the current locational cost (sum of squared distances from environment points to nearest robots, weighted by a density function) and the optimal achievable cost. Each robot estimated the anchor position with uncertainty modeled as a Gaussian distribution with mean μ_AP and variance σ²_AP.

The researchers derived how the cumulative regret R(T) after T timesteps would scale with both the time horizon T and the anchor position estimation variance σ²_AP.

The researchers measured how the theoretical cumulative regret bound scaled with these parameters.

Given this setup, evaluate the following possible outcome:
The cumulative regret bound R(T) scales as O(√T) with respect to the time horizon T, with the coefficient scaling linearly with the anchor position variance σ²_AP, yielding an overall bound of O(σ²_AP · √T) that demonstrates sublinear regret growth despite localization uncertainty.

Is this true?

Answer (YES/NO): NO